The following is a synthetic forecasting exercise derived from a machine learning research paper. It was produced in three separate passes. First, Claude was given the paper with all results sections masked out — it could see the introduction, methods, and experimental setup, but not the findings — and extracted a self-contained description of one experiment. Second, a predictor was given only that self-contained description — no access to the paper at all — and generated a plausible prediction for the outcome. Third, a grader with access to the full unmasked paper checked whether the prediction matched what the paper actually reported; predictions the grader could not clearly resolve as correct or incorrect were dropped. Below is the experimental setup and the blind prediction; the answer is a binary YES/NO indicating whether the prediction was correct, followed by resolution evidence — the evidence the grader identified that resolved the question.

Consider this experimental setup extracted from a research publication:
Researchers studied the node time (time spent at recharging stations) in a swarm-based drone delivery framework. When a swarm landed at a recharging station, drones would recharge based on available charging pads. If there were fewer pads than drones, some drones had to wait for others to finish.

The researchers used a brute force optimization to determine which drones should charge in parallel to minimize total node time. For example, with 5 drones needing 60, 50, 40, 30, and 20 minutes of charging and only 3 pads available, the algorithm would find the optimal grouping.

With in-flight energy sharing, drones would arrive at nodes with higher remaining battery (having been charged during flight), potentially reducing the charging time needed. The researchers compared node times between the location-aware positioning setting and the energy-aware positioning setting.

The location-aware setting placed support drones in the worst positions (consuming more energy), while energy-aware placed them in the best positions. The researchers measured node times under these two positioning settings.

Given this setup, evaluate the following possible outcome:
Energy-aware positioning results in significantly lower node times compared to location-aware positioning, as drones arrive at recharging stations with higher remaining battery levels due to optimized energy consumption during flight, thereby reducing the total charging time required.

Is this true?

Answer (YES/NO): YES